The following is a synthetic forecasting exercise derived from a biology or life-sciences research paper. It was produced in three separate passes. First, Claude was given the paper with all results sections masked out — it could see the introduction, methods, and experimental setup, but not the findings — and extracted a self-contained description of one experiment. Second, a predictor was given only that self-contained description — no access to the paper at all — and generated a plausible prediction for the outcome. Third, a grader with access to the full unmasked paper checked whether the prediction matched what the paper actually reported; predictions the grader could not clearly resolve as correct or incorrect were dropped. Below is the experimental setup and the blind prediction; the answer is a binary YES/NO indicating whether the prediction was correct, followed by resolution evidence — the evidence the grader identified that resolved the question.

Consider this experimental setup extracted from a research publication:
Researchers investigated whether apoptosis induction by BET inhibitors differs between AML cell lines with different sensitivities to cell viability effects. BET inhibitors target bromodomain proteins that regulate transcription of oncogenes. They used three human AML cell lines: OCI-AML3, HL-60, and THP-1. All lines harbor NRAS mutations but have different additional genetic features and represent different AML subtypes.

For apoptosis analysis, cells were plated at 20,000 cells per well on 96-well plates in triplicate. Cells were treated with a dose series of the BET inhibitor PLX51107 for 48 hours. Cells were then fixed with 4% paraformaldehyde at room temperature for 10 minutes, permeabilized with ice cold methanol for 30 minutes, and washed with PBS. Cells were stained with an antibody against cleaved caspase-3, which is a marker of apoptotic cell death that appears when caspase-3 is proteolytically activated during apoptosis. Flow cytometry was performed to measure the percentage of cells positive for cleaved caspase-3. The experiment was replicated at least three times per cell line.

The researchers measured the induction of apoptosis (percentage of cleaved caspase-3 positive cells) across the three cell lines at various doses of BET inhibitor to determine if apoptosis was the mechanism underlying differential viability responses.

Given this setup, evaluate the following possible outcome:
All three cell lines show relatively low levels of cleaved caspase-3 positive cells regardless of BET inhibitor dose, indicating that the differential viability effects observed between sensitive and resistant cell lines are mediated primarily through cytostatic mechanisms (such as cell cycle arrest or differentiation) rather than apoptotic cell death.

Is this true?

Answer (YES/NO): NO